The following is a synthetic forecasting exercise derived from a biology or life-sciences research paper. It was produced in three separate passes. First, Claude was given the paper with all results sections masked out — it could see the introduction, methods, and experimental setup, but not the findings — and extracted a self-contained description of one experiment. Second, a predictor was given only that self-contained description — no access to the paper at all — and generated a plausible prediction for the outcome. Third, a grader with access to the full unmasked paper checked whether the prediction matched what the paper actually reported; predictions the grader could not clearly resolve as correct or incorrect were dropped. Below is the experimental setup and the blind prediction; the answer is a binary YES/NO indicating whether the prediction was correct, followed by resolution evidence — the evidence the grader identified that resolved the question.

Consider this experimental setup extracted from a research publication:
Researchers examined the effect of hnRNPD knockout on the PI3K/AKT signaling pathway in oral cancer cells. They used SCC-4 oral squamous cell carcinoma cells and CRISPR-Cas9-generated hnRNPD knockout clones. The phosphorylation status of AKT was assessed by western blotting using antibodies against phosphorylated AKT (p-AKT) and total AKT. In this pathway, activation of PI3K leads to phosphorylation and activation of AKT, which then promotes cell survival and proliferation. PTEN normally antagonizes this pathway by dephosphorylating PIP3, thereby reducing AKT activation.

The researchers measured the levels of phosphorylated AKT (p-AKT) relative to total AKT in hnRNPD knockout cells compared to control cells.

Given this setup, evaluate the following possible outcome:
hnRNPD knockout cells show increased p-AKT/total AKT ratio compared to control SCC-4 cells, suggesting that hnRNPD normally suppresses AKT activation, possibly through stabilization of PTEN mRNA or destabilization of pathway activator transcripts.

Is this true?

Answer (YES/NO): NO